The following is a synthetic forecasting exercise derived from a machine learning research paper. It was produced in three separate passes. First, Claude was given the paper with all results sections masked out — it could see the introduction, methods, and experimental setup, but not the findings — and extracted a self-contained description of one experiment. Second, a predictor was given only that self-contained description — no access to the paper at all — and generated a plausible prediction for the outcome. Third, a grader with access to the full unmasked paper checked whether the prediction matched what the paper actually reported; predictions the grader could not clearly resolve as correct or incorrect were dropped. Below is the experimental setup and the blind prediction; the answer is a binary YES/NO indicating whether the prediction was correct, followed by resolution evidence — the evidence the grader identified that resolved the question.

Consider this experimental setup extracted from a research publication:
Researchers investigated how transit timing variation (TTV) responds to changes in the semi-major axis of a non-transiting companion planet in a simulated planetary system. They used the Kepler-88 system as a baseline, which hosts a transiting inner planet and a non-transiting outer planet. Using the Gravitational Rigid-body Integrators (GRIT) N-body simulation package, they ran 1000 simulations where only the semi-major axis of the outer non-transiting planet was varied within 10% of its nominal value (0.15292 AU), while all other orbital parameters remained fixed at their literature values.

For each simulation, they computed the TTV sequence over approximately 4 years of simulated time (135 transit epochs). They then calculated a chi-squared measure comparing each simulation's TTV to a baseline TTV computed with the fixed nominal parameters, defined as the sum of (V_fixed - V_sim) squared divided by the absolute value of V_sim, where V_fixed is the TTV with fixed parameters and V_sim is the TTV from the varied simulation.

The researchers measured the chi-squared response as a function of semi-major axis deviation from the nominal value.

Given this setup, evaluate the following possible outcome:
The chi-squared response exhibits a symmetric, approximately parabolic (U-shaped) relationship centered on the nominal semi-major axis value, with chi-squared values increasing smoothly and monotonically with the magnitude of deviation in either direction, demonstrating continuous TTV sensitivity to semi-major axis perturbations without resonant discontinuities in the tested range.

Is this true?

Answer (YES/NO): NO